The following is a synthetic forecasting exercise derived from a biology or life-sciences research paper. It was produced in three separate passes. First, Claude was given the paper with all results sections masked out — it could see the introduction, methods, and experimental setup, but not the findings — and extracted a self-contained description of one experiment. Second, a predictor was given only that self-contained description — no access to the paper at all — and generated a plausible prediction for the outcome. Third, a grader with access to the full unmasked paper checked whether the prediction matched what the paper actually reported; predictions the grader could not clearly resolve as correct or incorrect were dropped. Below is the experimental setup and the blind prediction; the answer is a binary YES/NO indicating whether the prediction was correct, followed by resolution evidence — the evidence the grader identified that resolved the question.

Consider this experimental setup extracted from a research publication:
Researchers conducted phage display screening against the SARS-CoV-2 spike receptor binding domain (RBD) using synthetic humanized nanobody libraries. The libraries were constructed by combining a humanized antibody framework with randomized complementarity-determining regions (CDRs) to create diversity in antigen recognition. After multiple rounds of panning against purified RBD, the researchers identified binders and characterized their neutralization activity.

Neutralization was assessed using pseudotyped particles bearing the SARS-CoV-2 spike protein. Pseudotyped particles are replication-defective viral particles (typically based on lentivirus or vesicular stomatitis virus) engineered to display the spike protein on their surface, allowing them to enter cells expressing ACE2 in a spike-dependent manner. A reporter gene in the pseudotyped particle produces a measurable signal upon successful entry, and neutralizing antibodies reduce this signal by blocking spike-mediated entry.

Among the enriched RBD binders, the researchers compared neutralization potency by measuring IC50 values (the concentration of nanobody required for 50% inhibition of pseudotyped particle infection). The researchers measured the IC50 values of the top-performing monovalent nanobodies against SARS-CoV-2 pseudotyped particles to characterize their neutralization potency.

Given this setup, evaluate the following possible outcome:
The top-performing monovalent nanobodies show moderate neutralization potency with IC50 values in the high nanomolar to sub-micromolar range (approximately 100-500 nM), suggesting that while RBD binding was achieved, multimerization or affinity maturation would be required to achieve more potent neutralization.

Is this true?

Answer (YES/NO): YES